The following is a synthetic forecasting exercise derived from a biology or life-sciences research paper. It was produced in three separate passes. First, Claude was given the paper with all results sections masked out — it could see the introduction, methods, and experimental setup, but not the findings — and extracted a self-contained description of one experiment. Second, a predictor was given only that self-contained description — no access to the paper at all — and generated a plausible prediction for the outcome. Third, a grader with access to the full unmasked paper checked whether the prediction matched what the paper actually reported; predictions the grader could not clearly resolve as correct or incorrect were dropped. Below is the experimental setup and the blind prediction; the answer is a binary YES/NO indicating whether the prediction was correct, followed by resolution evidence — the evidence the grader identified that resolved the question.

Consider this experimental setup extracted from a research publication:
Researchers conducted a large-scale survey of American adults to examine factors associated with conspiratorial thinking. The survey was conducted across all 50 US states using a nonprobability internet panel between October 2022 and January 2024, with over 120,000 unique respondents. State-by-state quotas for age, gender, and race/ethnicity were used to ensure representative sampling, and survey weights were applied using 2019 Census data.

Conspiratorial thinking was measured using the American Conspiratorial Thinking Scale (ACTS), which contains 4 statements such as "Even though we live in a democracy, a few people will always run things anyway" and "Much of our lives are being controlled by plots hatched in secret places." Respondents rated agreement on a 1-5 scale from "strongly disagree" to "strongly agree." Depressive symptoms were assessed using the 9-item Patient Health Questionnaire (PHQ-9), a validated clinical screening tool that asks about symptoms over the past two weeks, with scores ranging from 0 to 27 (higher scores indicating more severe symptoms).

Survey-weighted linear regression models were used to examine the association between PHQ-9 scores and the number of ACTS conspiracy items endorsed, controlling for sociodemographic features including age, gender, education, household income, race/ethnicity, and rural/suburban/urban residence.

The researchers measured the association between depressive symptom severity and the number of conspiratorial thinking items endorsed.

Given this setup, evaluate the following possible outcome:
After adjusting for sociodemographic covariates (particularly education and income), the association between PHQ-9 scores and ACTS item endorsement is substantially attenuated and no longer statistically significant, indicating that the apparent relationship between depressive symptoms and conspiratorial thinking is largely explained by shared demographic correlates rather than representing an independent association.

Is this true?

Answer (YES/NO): NO